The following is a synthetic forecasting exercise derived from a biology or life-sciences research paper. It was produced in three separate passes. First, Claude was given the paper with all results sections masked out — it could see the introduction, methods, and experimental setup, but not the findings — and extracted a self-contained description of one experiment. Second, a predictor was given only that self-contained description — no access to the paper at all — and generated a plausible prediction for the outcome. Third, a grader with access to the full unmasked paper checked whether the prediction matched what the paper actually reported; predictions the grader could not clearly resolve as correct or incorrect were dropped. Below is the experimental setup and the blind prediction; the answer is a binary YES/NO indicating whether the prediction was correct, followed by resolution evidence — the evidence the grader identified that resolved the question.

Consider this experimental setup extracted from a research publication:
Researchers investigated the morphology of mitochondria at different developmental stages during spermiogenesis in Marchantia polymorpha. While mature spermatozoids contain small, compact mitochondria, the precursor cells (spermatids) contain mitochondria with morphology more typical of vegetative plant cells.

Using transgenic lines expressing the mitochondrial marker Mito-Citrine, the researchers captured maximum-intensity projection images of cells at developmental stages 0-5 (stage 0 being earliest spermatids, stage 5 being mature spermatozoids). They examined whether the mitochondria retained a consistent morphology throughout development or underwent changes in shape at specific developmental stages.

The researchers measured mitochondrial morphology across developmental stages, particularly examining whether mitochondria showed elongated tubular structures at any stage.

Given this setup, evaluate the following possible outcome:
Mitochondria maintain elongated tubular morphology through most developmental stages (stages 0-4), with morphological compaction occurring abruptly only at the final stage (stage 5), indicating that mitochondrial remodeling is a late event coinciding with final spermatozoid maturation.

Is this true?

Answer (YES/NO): NO